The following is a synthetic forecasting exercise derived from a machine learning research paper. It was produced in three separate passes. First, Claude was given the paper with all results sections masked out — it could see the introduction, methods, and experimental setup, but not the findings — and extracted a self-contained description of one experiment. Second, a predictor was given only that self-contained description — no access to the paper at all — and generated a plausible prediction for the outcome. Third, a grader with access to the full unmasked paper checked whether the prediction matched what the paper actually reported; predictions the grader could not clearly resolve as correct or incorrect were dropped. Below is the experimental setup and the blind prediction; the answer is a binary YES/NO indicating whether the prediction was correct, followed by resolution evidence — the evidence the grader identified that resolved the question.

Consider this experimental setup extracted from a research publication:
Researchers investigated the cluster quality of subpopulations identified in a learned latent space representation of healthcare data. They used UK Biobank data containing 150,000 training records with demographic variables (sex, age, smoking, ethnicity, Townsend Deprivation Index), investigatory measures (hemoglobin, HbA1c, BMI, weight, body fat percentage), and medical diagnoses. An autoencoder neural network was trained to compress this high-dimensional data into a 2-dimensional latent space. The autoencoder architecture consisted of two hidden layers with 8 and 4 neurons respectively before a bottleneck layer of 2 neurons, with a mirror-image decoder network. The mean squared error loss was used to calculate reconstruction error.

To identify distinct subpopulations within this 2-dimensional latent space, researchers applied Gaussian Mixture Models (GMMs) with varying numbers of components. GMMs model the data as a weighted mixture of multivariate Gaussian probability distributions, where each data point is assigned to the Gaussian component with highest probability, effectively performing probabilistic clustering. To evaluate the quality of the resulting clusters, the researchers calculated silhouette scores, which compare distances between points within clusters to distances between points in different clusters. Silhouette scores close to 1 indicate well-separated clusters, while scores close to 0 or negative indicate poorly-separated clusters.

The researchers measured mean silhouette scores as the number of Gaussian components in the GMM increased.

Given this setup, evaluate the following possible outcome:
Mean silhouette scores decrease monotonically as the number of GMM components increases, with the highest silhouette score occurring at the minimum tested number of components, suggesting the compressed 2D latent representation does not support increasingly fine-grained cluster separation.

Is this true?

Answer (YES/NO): YES